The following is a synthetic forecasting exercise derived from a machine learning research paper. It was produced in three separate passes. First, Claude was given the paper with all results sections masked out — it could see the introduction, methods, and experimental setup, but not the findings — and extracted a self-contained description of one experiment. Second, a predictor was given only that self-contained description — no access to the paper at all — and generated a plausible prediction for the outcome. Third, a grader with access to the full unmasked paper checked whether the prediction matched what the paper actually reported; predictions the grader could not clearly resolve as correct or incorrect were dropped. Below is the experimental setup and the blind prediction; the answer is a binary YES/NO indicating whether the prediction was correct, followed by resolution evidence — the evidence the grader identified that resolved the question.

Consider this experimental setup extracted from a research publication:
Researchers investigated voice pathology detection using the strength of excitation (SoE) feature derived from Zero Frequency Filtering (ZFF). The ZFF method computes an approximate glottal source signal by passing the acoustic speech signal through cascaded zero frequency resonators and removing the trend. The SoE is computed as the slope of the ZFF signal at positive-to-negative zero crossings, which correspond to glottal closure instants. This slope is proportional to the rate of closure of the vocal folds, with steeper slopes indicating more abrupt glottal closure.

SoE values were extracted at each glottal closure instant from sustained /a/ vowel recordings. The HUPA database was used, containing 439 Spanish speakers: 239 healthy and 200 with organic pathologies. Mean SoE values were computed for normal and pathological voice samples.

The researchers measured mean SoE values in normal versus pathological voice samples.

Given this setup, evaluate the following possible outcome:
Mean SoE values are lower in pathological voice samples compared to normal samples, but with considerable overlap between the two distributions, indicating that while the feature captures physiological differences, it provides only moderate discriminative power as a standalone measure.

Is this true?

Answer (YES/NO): NO